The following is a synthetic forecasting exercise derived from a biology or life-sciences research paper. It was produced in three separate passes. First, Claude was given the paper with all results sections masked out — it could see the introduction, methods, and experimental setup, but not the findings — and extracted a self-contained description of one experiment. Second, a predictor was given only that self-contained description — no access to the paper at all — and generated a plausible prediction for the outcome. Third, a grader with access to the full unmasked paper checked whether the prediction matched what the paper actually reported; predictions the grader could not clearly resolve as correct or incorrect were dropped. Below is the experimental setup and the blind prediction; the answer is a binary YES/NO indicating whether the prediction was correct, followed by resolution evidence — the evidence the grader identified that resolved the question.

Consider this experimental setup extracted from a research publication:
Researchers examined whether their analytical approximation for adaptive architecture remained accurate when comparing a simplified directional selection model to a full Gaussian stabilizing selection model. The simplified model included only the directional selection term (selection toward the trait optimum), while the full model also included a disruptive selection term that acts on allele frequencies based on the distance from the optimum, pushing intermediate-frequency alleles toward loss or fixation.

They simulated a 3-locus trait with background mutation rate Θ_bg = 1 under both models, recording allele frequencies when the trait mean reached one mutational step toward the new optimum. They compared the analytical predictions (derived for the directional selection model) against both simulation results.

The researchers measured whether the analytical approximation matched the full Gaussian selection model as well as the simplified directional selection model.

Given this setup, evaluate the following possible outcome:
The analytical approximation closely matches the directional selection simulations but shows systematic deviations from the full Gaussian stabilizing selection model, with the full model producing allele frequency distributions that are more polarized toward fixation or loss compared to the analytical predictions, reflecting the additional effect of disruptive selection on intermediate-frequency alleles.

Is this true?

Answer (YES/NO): YES